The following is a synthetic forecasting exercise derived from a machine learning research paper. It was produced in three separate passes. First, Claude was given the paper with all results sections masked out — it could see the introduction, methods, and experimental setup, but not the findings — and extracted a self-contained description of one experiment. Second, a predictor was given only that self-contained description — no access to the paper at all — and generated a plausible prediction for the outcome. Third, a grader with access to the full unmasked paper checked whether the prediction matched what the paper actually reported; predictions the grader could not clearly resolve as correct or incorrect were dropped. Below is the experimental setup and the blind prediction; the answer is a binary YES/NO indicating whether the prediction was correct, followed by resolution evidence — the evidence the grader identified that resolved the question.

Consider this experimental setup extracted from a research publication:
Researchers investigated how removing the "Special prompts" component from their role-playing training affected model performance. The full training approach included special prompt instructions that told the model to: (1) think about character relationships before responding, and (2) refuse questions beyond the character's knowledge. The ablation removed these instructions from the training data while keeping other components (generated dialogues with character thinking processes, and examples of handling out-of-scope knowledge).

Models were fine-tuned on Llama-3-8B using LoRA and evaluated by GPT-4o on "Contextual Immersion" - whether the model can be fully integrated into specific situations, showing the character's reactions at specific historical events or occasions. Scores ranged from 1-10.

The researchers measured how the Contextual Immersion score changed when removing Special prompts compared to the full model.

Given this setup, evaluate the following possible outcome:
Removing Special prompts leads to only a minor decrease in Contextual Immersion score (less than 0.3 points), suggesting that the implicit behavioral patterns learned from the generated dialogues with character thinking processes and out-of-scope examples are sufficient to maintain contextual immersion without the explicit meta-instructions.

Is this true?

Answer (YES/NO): YES